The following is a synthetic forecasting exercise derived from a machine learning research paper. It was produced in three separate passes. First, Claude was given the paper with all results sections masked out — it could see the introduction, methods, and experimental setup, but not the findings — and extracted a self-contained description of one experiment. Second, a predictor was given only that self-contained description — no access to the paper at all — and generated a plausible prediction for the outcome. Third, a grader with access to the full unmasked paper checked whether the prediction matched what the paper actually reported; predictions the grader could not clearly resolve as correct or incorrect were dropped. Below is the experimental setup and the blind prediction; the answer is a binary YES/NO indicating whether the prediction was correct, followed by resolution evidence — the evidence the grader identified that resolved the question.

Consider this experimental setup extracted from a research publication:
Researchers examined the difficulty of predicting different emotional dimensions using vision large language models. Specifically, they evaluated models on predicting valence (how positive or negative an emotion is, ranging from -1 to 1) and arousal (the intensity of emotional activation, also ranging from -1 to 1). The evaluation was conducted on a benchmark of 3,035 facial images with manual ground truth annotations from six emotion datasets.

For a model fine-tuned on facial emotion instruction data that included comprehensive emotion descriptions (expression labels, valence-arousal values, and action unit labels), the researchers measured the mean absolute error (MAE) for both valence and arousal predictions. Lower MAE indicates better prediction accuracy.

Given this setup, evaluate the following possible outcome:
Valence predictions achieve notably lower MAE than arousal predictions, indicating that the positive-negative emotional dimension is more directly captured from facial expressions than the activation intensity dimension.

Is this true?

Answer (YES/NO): NO